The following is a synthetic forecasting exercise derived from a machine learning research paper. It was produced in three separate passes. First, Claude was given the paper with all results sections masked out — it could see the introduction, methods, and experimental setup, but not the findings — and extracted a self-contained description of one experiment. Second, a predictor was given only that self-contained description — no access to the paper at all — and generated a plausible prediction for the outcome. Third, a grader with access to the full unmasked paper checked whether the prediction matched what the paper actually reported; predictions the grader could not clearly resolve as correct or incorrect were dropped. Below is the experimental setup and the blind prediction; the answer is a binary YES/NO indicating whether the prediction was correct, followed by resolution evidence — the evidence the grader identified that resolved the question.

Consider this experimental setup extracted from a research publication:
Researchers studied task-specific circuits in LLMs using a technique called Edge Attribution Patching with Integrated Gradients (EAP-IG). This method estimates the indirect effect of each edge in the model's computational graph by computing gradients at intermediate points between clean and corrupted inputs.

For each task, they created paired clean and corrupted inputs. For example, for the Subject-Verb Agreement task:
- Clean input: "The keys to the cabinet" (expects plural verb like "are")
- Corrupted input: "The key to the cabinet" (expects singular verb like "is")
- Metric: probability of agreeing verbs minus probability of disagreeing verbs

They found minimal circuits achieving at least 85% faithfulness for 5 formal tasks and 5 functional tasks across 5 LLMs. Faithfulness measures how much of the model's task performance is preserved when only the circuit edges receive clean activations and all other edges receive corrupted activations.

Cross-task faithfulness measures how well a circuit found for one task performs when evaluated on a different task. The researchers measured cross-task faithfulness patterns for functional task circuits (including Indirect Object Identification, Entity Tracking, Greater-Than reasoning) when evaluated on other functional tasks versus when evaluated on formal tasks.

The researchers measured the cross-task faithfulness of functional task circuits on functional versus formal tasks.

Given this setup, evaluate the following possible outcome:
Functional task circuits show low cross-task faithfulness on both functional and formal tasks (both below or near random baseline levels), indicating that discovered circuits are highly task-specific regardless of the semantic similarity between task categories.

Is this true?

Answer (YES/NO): NO